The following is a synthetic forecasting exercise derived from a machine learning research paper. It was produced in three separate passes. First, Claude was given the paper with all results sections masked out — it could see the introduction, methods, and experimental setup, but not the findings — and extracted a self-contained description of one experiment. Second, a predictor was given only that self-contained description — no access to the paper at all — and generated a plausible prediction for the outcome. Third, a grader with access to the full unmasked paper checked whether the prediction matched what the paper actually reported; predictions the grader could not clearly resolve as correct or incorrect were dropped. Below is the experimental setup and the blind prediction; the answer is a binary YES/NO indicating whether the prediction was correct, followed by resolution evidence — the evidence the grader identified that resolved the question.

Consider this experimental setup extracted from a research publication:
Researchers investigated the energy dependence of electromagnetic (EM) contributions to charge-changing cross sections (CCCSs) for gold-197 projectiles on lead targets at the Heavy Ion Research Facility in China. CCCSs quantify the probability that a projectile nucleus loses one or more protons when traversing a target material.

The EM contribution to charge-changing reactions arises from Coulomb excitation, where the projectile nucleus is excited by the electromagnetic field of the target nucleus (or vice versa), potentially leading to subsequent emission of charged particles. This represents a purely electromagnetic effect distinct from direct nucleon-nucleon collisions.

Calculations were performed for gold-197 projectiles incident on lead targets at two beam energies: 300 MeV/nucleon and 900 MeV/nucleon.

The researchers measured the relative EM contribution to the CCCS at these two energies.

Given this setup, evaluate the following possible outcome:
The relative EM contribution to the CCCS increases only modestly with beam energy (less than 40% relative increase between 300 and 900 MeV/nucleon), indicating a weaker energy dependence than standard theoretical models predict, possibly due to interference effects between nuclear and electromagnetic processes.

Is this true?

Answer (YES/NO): NO